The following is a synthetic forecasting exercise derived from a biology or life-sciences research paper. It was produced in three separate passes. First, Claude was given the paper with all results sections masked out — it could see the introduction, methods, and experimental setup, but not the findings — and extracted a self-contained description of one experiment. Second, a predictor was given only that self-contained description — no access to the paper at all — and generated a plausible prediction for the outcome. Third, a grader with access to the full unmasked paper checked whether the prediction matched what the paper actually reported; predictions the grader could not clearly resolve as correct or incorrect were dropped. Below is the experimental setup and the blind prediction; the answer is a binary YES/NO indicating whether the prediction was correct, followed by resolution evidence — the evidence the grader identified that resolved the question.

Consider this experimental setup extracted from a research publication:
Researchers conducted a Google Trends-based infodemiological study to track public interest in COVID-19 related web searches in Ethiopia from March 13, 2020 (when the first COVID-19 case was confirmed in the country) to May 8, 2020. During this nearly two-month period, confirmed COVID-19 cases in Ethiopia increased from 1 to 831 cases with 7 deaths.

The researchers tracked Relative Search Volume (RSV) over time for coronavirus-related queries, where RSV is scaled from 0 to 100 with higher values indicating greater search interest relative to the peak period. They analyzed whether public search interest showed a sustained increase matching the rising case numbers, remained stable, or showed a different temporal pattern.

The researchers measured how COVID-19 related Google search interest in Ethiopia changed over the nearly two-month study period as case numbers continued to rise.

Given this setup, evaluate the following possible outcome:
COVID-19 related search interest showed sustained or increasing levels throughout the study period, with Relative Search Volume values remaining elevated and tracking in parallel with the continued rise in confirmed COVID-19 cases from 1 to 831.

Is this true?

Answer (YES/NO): NO